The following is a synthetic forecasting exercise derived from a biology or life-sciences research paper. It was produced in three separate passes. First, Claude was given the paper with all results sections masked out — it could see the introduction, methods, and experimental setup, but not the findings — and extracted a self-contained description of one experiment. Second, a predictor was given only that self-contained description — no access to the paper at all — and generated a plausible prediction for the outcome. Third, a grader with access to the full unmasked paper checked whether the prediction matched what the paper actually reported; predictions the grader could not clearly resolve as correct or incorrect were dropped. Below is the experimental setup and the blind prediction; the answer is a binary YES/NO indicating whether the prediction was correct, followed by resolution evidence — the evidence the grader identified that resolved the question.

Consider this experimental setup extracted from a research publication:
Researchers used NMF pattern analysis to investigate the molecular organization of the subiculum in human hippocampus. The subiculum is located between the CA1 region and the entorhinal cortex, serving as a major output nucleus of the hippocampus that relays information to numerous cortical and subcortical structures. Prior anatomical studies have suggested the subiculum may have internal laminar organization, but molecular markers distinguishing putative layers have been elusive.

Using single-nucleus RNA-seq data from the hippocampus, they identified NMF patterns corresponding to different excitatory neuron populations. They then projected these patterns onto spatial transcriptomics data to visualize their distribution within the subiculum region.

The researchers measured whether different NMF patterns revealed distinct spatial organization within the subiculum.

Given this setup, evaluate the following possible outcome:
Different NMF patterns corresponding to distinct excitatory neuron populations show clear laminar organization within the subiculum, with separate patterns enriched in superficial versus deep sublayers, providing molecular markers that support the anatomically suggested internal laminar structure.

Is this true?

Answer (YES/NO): YES